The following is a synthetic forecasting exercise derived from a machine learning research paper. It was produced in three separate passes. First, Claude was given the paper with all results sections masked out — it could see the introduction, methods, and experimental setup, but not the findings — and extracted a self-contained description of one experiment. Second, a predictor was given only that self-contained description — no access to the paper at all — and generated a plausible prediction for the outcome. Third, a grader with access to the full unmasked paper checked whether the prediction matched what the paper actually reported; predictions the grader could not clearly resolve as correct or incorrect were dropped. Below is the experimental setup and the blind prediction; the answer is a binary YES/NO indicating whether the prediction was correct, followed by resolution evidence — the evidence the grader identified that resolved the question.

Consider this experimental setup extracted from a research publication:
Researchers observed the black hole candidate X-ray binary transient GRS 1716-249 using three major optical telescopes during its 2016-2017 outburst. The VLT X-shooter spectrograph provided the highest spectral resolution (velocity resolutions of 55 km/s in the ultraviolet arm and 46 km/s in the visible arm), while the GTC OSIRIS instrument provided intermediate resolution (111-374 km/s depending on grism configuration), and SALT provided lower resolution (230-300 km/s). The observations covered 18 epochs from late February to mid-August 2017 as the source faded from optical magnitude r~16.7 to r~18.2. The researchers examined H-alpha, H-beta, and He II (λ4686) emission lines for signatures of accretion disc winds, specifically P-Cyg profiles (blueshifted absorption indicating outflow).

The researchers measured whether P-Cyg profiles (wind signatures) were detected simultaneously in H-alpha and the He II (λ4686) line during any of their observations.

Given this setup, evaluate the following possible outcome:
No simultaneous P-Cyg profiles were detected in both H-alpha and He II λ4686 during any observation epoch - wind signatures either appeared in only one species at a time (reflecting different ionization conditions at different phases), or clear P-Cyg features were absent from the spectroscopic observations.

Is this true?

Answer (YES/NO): NO